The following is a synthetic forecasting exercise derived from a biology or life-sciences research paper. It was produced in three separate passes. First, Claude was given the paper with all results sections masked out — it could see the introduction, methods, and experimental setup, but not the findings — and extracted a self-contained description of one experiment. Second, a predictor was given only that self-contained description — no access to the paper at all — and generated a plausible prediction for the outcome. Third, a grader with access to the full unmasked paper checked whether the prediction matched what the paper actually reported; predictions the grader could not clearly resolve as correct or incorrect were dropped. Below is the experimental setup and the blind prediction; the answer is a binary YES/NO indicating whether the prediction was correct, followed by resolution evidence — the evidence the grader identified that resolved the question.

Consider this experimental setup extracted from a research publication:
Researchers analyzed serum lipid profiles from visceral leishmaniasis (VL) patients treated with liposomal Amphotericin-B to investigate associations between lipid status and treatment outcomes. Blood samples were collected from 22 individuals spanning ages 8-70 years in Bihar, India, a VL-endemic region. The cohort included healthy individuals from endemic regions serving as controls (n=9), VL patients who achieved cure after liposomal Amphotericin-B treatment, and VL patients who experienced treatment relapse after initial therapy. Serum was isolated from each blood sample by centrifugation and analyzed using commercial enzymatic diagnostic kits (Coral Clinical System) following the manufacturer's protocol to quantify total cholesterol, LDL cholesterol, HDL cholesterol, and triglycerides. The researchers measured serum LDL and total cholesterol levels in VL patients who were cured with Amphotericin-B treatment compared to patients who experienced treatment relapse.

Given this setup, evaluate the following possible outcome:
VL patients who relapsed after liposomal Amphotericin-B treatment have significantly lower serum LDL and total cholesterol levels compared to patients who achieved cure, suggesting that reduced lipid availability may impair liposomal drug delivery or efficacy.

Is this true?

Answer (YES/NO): YES